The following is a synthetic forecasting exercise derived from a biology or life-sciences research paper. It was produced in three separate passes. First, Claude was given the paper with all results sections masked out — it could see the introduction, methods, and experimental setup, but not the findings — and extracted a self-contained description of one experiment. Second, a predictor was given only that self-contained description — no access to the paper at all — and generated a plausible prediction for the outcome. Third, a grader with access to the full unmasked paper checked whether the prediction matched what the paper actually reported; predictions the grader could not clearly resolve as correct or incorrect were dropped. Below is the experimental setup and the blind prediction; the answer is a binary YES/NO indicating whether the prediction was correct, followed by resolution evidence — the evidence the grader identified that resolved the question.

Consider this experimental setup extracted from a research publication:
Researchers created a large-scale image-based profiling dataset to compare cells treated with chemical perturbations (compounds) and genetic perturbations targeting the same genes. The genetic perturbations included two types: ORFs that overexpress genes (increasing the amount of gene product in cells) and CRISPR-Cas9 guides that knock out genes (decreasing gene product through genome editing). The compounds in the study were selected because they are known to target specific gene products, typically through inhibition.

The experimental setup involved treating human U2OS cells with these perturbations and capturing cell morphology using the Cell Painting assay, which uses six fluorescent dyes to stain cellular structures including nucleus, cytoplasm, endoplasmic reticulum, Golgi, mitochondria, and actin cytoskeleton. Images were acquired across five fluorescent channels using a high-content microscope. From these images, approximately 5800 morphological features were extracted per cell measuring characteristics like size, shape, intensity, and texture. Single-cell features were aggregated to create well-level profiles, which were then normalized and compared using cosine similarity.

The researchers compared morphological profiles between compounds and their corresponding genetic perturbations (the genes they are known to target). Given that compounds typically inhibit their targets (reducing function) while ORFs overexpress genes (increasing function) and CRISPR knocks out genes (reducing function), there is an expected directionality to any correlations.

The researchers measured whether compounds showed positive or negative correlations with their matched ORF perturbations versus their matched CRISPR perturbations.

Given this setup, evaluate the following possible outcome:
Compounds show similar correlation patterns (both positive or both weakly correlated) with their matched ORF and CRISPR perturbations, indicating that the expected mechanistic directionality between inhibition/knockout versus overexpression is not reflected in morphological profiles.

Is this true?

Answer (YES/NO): YES